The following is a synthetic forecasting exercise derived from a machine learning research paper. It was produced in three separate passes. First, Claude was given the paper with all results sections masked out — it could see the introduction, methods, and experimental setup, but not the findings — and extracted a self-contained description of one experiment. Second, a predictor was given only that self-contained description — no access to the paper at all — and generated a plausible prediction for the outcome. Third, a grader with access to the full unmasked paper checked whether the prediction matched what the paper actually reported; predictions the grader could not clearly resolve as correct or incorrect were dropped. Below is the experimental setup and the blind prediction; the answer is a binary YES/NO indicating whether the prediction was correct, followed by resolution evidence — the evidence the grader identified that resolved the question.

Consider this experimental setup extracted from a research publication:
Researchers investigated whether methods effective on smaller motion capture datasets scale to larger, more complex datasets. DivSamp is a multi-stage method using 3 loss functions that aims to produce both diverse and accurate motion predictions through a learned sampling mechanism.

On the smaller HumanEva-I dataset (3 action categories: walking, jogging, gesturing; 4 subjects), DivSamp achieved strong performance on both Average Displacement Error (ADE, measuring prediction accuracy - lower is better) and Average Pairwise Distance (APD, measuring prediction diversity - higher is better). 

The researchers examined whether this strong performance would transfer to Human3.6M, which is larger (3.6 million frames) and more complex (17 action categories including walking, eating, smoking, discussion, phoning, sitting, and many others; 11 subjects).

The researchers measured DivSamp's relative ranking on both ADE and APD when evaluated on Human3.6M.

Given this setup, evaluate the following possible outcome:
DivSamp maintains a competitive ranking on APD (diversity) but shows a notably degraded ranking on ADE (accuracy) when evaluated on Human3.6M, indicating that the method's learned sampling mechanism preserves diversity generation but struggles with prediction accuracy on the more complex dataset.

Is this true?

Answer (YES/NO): NO